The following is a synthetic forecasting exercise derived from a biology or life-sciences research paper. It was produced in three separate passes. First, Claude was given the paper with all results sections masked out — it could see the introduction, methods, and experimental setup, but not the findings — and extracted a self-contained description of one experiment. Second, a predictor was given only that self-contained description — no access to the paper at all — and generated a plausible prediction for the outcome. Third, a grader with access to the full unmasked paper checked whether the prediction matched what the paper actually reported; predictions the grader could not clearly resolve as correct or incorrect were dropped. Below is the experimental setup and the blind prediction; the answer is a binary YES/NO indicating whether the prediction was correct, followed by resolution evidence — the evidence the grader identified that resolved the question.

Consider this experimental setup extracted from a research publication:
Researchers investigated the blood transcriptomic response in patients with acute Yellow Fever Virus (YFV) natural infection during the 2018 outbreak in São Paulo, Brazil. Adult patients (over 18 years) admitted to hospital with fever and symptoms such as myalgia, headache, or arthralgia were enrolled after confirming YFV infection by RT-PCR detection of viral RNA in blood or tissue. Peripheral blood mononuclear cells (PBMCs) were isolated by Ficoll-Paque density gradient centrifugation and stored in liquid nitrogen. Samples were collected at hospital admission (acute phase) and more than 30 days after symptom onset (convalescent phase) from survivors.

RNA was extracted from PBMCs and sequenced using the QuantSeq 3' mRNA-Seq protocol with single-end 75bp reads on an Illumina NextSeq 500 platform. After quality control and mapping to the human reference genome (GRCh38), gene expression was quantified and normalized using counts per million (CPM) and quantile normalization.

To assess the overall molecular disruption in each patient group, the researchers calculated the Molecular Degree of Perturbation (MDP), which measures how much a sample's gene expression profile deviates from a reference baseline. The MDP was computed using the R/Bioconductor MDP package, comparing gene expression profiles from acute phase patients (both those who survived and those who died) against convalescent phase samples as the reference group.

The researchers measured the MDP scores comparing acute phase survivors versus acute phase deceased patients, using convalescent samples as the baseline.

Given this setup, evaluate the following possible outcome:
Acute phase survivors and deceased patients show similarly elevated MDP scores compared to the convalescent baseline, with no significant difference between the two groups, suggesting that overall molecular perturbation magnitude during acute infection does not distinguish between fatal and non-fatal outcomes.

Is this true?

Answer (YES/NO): NO